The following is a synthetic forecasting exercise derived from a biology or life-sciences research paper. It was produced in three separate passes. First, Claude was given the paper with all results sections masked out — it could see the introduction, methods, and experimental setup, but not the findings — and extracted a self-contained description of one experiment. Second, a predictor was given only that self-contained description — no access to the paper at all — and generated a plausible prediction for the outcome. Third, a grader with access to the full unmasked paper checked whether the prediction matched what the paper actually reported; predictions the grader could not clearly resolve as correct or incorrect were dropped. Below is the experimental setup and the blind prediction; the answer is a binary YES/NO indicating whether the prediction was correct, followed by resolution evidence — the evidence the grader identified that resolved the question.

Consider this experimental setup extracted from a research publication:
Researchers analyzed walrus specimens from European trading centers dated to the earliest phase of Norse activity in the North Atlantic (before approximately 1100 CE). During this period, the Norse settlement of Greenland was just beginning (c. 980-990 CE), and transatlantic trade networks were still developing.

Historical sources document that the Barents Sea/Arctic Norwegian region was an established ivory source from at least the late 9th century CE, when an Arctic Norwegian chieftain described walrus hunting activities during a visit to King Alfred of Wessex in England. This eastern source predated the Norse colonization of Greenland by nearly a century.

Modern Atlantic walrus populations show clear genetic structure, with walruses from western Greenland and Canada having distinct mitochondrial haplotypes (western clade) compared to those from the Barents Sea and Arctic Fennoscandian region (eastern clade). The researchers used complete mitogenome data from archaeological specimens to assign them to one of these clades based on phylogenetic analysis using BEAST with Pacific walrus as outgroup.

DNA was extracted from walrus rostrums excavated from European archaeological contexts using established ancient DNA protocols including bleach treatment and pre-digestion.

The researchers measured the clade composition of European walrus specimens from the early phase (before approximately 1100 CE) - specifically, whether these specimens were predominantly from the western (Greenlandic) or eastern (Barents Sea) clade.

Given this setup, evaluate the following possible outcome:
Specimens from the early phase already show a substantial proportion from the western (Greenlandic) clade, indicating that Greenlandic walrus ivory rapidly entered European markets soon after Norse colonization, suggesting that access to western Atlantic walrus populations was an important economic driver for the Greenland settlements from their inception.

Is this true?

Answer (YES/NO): NO